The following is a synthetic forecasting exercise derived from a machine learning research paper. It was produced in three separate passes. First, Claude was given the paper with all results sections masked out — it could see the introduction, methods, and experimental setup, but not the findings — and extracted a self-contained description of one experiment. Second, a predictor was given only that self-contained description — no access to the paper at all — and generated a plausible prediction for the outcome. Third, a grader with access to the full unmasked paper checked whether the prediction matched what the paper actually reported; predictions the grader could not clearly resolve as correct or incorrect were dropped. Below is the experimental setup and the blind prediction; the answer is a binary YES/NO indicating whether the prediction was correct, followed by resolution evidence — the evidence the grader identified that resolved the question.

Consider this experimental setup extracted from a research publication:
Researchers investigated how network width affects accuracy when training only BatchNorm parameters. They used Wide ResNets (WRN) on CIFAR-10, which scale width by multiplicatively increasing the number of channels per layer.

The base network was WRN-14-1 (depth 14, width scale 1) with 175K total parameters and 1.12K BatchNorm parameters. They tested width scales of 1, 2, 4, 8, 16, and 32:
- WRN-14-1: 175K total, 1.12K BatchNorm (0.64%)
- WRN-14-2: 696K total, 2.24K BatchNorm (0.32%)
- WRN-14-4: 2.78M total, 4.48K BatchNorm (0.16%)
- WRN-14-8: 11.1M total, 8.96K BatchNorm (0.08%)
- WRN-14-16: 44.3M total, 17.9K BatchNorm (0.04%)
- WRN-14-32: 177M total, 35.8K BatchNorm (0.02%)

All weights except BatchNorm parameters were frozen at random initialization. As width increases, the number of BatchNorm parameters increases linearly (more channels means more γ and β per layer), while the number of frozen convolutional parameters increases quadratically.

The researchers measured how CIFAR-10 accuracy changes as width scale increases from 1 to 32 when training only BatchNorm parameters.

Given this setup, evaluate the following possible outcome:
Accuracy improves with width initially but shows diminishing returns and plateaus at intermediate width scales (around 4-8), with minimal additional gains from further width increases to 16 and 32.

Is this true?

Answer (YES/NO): NO